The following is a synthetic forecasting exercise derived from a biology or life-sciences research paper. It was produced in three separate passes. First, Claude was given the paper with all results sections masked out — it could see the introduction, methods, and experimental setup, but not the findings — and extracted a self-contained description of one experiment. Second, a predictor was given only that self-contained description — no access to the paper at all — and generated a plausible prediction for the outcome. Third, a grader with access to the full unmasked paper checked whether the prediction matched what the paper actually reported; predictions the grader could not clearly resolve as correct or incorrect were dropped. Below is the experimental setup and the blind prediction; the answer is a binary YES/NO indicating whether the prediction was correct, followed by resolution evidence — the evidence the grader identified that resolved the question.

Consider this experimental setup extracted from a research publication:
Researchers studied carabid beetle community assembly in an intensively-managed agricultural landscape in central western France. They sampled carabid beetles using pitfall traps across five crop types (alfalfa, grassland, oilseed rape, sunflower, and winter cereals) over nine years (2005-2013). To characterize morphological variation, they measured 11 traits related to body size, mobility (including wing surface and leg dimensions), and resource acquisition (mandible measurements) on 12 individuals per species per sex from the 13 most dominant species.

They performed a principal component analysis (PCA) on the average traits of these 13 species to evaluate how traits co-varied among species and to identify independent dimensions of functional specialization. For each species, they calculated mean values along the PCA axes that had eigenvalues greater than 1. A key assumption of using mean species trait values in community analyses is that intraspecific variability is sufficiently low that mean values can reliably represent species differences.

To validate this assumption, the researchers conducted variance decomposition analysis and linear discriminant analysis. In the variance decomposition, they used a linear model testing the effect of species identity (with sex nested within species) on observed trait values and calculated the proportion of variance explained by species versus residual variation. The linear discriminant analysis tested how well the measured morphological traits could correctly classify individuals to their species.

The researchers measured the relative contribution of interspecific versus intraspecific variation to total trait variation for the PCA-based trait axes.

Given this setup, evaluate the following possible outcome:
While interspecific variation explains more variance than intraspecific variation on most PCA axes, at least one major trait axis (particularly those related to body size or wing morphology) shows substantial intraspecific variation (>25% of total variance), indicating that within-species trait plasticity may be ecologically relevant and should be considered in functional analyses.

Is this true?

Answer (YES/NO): NO